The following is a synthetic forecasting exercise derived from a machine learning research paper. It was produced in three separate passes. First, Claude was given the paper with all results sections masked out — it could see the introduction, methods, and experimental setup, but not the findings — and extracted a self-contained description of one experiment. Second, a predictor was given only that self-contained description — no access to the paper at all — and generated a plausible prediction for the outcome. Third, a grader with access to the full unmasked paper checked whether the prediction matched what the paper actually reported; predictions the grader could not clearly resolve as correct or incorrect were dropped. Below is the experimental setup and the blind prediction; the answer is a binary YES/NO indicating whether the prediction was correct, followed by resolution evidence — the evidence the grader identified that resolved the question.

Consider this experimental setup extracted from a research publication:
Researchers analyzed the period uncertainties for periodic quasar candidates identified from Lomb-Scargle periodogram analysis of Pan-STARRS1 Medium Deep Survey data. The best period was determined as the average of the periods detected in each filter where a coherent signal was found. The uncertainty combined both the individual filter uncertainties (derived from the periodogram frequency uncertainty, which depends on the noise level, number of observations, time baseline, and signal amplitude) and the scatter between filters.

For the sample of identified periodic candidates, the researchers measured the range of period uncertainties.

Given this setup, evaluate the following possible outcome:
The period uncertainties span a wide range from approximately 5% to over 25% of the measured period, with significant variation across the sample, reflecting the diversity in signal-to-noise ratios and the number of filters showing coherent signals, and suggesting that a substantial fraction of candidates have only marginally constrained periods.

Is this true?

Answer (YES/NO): NO